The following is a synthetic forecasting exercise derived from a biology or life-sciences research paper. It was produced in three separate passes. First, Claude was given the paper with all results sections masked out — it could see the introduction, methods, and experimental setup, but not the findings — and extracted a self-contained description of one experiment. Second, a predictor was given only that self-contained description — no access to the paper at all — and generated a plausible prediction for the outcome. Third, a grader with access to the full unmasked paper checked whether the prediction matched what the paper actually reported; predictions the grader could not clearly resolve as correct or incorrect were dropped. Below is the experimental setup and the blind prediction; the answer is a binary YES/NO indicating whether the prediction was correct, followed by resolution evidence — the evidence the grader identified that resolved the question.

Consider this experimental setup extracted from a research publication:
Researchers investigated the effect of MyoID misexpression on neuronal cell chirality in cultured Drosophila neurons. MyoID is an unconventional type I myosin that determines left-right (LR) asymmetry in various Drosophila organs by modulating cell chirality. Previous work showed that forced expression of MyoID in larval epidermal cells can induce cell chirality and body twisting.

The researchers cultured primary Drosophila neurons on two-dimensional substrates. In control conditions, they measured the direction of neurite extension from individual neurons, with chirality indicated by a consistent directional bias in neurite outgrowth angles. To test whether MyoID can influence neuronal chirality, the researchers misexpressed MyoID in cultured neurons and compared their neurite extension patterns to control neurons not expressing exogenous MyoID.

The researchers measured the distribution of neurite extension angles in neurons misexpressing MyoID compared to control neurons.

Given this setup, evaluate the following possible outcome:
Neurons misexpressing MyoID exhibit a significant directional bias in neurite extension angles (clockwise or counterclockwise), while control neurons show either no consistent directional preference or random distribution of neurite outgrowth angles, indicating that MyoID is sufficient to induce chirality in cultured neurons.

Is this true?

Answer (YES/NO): NO